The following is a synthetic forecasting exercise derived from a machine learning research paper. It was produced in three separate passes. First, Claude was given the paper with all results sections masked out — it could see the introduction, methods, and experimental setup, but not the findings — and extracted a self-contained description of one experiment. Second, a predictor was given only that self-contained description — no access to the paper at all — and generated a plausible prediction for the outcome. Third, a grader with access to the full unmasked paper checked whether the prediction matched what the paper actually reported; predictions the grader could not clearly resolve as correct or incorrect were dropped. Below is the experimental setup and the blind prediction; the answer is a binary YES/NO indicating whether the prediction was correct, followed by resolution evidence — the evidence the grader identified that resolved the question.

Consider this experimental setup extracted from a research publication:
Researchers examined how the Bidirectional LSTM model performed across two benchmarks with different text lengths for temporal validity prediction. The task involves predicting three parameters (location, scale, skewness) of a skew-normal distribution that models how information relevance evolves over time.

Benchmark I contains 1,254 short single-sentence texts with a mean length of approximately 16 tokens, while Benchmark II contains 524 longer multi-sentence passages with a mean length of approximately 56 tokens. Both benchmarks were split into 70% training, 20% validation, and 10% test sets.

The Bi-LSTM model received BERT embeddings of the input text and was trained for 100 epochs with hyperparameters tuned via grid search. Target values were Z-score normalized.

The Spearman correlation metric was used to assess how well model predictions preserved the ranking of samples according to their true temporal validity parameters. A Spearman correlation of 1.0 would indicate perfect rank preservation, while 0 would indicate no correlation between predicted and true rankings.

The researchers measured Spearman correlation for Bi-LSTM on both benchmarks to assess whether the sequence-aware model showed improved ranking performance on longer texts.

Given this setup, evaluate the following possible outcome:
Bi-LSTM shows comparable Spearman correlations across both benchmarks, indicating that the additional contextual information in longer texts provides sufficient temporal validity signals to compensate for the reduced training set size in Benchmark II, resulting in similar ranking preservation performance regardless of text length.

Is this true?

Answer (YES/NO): NO